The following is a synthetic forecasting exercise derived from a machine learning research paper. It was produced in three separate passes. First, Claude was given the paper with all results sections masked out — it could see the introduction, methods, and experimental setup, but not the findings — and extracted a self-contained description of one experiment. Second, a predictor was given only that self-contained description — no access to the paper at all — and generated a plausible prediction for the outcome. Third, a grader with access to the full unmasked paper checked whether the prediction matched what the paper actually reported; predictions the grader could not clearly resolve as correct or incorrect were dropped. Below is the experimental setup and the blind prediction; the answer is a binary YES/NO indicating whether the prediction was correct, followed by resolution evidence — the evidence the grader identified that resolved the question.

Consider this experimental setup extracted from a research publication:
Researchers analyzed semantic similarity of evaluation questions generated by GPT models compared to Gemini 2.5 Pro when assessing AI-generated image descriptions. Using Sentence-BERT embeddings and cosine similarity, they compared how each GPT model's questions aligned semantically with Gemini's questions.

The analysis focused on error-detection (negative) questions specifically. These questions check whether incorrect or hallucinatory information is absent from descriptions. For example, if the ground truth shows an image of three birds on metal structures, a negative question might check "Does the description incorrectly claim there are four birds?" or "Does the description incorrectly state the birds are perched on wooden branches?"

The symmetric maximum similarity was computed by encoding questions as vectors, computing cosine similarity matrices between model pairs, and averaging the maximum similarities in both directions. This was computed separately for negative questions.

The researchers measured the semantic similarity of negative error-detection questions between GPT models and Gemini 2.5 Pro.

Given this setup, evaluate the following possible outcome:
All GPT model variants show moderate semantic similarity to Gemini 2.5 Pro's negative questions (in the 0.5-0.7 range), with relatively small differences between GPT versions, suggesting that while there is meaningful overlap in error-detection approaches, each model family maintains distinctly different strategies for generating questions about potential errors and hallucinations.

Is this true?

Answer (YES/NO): YES